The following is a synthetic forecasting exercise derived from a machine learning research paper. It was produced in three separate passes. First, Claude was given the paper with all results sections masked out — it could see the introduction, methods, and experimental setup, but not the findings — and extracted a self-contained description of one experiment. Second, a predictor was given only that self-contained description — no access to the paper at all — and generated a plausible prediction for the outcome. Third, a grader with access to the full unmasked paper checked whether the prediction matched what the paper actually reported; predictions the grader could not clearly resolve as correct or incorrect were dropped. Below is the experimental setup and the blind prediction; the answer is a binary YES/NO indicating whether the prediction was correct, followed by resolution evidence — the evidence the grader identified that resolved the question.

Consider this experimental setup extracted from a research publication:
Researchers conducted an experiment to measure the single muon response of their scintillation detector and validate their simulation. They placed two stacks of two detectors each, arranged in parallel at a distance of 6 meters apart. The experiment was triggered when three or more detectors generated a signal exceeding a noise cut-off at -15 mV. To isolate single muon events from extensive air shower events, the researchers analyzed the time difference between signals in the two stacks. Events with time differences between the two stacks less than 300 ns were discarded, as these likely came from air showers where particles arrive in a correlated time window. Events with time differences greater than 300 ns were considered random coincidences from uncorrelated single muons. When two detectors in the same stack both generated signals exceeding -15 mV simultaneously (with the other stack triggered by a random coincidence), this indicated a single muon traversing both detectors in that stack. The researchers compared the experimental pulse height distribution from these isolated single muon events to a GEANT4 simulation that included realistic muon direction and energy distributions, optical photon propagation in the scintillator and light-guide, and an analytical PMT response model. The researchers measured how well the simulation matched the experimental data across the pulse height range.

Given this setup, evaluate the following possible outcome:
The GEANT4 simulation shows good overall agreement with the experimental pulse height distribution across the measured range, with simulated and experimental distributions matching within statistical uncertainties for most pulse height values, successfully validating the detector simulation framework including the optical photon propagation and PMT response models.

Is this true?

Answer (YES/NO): YES